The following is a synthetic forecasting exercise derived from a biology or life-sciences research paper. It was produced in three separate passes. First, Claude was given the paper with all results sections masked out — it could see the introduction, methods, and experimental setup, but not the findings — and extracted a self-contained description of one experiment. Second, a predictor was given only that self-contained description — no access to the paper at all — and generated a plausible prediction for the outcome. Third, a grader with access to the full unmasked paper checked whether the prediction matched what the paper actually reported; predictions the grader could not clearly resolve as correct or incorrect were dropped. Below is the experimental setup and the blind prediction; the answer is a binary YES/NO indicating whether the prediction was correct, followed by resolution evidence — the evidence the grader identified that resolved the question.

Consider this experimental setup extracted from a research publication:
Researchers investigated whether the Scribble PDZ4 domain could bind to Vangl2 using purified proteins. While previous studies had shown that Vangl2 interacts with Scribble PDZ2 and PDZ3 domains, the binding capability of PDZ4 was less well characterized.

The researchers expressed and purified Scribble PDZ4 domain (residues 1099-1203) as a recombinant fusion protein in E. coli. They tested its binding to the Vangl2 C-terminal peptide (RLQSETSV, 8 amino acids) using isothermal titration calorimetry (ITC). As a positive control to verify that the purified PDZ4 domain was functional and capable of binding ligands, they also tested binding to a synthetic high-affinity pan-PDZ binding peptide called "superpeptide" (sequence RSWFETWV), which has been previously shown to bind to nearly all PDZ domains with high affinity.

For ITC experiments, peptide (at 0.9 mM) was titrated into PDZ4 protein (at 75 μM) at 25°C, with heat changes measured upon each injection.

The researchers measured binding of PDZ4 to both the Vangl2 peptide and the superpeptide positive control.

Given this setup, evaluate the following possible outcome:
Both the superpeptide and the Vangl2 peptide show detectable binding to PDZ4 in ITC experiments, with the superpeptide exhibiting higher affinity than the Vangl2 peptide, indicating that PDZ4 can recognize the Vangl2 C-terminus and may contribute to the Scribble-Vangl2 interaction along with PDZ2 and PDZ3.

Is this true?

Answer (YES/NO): NO